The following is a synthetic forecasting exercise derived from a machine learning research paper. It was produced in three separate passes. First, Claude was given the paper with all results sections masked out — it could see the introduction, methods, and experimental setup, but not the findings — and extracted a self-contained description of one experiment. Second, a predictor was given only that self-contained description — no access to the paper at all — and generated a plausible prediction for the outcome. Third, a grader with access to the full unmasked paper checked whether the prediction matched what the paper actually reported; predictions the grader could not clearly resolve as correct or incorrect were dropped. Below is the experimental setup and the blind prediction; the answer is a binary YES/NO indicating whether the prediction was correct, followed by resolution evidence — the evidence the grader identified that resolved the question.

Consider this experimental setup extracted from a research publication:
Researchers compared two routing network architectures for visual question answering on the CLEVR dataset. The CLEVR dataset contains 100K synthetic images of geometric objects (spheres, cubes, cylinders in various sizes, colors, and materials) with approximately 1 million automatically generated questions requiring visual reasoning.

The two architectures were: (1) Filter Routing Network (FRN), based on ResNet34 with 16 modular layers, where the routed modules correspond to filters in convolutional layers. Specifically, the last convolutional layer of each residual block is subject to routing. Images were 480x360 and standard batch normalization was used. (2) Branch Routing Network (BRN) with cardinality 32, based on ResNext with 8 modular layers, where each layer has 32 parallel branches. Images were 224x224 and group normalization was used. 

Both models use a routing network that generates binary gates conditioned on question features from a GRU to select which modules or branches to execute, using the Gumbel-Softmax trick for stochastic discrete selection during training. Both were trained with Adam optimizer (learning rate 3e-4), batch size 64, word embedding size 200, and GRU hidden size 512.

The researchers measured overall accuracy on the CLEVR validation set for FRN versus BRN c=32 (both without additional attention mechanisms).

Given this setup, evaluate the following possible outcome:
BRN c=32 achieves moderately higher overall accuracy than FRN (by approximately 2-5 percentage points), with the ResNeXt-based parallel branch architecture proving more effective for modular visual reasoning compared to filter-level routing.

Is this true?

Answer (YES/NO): NO